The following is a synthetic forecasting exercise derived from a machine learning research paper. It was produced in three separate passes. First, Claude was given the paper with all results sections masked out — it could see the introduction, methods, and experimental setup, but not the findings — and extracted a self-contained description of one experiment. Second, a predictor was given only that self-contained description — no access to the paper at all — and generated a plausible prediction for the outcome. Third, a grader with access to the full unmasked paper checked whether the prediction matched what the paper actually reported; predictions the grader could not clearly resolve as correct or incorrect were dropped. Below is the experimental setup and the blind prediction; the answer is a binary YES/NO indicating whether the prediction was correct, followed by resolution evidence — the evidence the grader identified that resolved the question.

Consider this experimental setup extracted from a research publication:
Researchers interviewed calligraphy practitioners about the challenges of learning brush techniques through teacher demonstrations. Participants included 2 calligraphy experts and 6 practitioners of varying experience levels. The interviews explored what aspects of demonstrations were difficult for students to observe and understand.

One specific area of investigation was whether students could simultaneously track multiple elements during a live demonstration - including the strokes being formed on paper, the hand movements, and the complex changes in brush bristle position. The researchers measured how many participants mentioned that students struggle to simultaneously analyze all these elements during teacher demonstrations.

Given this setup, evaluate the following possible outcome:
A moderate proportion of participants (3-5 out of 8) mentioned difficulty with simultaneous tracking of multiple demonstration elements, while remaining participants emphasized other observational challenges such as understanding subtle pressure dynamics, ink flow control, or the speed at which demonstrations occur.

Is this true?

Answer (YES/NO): NO